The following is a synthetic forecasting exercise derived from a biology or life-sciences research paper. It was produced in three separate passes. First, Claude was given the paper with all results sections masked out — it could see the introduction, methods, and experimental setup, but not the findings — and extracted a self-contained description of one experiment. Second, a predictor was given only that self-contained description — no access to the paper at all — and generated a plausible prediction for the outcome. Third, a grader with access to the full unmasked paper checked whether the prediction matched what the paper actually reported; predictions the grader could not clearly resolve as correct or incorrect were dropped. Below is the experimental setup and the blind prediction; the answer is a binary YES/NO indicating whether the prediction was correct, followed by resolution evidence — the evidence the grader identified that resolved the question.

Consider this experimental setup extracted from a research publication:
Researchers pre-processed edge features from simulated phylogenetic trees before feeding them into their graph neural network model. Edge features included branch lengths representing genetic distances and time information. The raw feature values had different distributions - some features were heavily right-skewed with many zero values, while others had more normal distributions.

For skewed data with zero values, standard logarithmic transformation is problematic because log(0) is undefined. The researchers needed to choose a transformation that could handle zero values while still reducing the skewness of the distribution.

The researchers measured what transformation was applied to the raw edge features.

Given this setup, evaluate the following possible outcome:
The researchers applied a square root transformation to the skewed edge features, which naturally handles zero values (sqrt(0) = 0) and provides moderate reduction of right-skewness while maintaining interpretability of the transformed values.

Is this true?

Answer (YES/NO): NO